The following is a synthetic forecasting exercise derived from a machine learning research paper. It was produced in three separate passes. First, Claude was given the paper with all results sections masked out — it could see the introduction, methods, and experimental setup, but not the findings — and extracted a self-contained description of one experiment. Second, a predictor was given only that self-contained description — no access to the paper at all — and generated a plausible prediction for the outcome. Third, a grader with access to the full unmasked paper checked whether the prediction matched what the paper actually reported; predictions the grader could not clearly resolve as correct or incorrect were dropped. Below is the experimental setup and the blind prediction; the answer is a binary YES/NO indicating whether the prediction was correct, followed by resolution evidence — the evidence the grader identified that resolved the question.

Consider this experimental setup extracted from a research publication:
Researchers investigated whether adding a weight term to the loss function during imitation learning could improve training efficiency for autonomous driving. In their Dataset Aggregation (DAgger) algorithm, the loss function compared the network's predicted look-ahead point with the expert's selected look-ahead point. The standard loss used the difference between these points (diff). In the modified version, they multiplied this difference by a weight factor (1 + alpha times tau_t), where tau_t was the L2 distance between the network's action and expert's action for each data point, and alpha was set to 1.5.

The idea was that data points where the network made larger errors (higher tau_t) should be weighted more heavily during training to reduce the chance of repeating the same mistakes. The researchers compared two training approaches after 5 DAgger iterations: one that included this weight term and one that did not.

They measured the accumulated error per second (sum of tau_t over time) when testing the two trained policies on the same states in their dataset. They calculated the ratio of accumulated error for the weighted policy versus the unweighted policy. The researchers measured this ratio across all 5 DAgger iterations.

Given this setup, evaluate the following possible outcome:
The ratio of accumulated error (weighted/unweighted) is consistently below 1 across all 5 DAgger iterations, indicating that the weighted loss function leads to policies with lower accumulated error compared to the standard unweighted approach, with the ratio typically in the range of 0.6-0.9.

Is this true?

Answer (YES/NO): YES